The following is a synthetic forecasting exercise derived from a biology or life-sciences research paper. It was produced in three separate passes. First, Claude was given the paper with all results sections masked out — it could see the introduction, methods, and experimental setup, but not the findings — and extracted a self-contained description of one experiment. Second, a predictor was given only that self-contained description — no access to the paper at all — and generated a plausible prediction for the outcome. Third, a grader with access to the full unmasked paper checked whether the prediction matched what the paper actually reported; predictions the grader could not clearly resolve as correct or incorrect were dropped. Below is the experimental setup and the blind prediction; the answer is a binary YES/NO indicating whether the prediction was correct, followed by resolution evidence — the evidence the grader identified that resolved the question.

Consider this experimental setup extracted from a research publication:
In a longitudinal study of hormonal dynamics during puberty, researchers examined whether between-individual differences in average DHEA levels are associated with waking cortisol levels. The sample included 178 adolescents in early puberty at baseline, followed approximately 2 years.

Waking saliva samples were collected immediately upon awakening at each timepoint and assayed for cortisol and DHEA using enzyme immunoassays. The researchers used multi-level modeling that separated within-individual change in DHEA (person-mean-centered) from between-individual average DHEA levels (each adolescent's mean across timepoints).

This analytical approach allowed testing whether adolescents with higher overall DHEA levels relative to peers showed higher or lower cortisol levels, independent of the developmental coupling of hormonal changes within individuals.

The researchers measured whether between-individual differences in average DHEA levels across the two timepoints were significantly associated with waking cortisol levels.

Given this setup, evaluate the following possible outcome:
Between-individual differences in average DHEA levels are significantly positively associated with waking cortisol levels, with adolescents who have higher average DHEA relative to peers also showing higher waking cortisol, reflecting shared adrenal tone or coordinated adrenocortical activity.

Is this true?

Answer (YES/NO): YES